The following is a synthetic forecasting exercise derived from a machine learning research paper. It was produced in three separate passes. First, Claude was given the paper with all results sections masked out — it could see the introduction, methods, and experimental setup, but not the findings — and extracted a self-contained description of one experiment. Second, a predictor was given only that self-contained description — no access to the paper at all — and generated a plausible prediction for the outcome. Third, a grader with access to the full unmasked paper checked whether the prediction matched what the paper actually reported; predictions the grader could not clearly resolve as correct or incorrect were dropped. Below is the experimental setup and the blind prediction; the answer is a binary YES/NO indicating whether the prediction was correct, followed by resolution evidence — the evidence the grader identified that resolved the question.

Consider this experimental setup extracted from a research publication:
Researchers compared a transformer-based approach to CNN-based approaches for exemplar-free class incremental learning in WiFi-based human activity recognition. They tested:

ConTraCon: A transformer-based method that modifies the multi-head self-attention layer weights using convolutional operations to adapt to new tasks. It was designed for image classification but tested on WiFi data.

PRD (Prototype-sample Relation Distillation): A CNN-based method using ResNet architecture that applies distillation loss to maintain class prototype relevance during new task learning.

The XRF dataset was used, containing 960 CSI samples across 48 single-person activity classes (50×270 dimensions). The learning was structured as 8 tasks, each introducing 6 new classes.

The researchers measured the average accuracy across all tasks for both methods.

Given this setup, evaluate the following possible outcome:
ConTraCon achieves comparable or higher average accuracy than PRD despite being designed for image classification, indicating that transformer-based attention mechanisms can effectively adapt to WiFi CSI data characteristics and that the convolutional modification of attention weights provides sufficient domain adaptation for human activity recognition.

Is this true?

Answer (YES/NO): NO